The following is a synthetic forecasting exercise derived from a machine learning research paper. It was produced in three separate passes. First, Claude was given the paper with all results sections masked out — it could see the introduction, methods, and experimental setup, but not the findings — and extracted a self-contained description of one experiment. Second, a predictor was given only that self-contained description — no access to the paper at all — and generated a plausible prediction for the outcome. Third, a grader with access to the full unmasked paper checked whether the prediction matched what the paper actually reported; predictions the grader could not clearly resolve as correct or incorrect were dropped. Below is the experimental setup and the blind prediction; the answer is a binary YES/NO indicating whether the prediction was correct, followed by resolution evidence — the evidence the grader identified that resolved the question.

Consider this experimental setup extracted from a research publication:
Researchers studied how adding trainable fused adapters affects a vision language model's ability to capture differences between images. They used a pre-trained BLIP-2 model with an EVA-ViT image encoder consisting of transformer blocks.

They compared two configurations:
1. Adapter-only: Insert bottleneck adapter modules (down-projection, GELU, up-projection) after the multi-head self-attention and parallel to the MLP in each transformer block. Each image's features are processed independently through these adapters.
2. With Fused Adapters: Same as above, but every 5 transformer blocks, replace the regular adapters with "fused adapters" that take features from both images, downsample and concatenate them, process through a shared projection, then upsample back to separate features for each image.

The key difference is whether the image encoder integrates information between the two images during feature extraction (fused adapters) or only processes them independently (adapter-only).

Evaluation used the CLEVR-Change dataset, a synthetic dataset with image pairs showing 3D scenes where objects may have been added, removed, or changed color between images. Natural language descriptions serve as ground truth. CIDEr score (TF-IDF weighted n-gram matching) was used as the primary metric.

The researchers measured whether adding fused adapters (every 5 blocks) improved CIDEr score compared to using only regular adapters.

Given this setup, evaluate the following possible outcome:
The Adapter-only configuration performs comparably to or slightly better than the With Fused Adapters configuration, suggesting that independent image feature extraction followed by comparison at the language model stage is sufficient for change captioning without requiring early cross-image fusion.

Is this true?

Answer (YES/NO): NO